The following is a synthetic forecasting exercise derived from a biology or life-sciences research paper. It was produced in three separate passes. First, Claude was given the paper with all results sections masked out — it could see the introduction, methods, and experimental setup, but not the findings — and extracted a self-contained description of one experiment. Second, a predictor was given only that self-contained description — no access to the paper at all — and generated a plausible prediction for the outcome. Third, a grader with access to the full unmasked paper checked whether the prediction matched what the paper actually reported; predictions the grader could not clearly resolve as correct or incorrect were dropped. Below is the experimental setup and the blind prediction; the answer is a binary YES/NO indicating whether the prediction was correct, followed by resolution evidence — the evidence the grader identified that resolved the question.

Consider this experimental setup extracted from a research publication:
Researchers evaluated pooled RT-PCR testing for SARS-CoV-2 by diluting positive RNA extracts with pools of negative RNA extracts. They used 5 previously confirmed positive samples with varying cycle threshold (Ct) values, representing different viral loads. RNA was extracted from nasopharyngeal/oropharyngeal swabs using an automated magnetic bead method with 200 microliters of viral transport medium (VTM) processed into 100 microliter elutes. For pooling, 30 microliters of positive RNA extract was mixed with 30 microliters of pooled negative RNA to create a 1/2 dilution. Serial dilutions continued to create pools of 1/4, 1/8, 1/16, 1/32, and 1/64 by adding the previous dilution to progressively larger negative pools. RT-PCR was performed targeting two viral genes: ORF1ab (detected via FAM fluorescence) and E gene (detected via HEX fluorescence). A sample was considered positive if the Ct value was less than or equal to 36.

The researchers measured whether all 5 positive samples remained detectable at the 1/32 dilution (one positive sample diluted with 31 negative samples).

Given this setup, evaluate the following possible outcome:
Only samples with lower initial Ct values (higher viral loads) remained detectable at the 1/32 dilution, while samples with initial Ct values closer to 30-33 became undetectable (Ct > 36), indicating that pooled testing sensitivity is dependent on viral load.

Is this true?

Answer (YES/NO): NO